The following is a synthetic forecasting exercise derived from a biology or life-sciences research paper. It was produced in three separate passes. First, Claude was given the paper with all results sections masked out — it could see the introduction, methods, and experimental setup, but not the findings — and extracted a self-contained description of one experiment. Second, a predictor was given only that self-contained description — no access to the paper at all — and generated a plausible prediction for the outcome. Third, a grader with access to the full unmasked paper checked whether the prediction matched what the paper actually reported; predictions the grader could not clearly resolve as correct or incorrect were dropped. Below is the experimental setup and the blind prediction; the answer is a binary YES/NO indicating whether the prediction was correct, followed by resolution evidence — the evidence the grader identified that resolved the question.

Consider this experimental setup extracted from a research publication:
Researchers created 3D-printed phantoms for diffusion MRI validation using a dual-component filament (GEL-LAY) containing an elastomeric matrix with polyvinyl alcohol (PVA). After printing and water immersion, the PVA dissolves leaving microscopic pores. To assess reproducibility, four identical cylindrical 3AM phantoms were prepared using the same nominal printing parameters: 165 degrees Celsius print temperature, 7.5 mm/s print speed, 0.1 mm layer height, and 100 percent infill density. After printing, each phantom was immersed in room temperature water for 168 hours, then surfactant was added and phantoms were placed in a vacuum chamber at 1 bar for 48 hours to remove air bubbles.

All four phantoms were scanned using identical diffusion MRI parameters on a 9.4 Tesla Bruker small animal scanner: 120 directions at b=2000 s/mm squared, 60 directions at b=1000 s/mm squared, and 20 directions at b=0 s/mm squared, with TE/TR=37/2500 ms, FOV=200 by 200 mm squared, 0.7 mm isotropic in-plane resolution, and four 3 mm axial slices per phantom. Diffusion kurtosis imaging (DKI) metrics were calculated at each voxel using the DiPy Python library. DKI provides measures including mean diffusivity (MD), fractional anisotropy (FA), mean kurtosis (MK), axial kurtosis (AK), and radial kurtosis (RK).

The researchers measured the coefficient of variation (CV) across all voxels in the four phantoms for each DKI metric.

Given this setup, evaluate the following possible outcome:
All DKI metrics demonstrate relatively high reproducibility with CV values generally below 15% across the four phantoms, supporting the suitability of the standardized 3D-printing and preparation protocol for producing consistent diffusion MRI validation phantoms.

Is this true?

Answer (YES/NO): YES